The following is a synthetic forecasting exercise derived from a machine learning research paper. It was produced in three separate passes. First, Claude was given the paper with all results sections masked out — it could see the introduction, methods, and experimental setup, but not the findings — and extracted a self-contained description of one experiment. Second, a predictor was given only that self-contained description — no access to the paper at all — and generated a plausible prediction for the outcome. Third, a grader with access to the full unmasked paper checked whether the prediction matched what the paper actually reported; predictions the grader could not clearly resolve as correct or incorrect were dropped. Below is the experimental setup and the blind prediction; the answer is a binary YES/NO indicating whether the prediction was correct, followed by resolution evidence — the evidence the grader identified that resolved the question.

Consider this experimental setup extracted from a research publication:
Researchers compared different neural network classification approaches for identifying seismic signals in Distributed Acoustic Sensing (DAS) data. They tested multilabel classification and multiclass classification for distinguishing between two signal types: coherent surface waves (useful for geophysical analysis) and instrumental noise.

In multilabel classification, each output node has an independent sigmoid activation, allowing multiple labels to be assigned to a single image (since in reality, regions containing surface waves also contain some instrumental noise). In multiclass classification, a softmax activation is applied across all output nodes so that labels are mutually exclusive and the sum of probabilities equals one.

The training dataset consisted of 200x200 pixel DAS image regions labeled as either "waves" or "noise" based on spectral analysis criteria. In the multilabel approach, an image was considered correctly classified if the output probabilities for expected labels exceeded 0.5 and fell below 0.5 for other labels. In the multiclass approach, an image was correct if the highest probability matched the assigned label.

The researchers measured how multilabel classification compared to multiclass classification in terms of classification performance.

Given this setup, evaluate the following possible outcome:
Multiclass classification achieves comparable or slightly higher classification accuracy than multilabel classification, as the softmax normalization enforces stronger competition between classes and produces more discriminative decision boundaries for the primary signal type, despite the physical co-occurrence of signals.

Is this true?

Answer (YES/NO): YES